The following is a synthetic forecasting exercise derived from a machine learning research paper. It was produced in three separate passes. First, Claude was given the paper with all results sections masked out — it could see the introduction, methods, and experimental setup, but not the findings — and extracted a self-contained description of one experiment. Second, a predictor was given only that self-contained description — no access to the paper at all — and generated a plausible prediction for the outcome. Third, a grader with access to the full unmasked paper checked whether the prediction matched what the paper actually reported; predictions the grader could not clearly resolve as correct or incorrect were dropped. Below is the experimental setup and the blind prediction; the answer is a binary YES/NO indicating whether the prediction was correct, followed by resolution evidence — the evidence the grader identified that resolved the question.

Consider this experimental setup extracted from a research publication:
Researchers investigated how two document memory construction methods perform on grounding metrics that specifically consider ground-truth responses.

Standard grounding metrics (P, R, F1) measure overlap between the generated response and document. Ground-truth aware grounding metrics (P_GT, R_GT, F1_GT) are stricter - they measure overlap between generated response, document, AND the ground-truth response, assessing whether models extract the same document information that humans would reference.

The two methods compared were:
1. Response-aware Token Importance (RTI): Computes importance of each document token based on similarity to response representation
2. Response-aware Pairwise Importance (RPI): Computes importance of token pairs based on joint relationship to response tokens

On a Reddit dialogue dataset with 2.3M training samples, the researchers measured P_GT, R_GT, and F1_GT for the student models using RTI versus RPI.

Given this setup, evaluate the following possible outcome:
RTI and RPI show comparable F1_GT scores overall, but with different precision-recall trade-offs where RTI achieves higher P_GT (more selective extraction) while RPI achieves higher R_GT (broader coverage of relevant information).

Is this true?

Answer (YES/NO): NO